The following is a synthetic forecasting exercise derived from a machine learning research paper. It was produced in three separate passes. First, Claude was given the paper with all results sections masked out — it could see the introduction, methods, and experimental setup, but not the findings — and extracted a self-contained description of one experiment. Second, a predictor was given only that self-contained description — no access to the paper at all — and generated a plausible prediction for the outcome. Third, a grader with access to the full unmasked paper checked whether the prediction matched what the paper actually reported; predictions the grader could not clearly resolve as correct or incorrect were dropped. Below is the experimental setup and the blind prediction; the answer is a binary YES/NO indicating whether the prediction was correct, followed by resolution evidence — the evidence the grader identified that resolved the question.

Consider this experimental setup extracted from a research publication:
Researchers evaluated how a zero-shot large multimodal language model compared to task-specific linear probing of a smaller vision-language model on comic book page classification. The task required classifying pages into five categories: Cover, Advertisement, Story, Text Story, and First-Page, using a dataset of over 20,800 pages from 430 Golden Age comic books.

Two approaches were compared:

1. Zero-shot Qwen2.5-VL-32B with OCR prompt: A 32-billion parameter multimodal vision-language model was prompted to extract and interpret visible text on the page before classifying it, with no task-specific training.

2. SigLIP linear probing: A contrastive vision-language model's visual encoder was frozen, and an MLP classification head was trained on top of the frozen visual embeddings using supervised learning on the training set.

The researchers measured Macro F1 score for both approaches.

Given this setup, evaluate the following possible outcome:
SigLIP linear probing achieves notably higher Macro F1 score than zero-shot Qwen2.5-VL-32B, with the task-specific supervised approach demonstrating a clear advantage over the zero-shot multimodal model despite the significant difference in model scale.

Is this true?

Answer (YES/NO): NO